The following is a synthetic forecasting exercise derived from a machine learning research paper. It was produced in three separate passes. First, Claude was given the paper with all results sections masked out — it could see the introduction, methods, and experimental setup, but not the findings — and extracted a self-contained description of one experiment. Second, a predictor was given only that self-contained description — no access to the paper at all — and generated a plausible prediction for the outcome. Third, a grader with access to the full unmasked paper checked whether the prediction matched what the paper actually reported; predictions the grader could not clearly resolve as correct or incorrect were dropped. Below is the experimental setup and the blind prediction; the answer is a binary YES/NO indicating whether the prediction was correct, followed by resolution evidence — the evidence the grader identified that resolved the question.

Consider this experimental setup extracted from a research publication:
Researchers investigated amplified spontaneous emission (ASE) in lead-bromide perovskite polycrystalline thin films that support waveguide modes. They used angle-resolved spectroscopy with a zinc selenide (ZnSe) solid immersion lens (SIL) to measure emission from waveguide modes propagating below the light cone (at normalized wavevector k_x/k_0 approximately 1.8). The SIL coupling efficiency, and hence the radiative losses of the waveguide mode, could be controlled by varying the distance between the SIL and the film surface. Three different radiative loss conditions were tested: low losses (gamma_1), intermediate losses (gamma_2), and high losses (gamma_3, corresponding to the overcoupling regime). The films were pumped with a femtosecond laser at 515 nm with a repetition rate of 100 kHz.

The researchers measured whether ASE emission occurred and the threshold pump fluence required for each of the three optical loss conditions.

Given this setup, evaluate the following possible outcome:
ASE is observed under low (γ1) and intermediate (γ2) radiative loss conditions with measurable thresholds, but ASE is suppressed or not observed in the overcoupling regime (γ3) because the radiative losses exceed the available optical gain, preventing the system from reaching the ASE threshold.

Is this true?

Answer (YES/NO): YES